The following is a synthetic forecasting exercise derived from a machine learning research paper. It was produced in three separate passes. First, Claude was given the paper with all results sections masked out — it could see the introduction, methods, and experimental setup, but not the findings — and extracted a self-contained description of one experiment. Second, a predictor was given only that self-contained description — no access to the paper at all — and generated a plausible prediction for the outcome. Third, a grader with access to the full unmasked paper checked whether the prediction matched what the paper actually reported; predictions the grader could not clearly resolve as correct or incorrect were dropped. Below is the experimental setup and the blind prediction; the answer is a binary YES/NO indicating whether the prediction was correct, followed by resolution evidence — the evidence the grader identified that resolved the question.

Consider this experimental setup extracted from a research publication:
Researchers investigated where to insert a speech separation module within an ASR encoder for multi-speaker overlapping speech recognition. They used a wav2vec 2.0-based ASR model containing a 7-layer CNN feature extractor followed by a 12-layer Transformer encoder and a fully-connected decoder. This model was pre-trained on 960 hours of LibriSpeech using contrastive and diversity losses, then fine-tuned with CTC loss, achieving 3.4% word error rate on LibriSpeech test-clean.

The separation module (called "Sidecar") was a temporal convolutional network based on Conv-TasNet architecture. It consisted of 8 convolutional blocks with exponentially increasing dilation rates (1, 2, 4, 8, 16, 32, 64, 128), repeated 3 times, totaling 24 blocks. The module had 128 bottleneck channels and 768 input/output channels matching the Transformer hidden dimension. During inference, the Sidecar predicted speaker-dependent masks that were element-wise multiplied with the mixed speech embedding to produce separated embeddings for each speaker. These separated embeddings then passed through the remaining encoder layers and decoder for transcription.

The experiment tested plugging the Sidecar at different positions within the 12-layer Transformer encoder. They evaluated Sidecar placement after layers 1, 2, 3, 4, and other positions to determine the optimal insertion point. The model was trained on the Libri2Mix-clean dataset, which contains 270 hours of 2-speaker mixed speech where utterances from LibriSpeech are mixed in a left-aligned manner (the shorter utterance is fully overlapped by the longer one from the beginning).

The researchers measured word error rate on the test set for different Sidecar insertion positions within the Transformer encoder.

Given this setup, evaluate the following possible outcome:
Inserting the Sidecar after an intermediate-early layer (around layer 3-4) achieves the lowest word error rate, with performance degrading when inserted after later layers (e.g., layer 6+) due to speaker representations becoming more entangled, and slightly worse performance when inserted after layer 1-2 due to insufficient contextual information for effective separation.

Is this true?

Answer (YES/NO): NO